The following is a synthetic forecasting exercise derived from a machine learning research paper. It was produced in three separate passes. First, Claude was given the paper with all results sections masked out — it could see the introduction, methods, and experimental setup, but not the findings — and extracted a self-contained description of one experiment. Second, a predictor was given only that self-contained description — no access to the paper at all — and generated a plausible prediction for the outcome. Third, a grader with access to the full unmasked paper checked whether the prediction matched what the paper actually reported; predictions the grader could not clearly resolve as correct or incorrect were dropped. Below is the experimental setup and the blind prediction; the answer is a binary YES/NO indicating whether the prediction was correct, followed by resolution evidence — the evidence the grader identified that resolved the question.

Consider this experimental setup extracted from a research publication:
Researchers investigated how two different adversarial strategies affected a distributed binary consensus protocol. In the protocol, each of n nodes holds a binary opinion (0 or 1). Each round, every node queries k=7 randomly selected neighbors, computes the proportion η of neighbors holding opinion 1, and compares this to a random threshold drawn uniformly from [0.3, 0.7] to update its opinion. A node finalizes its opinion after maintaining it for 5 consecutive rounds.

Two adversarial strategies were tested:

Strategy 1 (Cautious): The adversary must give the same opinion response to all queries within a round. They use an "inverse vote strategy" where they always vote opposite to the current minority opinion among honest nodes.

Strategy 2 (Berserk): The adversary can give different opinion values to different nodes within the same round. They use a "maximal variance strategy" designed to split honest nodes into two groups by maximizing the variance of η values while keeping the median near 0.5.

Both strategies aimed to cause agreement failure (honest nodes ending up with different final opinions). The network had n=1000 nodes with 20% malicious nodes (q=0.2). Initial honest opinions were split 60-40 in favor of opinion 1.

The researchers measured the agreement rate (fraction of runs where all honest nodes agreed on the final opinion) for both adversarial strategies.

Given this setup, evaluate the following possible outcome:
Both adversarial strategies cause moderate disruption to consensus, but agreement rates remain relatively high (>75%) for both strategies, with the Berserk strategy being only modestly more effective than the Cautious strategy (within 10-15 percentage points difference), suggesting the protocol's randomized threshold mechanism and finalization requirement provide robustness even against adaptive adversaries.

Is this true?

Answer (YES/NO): NO